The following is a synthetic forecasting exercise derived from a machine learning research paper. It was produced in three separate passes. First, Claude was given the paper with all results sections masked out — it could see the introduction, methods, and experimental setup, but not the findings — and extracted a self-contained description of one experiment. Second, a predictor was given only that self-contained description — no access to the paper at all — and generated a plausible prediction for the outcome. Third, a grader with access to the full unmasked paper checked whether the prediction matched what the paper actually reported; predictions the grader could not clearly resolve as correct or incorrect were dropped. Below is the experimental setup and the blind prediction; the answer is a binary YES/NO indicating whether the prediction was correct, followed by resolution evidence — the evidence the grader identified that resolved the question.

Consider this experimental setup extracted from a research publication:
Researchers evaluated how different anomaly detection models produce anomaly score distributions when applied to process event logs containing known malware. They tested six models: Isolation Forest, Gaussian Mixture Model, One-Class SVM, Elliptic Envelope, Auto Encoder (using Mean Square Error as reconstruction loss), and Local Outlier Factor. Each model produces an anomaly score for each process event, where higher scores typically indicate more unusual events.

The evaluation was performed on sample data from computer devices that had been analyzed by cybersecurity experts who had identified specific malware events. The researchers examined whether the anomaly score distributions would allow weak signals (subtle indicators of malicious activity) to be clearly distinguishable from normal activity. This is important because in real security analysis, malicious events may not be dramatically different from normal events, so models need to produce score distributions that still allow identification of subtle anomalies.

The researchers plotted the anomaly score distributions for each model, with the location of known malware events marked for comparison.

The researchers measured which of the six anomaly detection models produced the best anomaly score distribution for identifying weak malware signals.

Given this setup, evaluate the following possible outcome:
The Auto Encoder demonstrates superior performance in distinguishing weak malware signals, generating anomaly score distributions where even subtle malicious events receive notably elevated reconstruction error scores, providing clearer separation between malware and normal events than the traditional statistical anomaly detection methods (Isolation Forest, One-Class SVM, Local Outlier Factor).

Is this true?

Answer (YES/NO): NO